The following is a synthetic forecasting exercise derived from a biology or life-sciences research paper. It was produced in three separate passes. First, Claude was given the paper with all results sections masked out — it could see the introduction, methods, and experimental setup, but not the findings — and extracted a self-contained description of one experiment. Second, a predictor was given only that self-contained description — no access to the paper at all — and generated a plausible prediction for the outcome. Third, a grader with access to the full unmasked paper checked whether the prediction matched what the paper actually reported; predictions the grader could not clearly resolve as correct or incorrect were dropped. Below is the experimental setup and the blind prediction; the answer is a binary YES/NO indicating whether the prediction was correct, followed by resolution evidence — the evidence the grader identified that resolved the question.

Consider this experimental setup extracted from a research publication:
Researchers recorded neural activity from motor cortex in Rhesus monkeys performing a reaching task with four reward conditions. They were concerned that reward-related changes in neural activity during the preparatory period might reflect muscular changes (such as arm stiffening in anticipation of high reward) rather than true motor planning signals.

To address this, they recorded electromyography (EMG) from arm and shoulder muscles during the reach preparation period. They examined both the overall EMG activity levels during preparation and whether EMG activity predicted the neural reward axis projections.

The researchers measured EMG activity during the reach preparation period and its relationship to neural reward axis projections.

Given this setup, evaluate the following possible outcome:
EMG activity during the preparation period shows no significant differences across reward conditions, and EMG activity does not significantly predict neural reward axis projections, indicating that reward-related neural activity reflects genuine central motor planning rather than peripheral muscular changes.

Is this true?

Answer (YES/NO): YES